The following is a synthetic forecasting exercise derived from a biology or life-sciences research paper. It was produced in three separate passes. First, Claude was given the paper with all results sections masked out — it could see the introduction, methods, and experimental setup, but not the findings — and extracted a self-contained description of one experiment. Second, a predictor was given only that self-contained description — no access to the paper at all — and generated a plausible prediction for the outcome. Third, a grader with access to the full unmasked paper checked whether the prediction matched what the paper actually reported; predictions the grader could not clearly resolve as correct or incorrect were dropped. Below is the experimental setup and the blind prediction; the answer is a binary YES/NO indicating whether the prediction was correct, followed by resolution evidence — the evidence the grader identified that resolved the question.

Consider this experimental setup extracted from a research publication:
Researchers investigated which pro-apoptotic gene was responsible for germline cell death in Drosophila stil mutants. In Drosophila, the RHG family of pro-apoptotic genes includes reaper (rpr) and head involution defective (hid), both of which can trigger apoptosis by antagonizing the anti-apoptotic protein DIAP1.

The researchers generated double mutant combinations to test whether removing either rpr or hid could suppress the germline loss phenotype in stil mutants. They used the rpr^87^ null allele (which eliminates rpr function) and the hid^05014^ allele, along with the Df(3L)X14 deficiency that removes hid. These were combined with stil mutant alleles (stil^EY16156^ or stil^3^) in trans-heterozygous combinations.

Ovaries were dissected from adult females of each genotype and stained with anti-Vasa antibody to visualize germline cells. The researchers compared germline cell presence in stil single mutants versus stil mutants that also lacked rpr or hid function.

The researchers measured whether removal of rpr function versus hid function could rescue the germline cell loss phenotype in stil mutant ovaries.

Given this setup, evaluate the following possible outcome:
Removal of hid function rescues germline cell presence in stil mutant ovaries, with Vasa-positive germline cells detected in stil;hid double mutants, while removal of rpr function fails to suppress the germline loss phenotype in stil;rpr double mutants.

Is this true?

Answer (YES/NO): NO